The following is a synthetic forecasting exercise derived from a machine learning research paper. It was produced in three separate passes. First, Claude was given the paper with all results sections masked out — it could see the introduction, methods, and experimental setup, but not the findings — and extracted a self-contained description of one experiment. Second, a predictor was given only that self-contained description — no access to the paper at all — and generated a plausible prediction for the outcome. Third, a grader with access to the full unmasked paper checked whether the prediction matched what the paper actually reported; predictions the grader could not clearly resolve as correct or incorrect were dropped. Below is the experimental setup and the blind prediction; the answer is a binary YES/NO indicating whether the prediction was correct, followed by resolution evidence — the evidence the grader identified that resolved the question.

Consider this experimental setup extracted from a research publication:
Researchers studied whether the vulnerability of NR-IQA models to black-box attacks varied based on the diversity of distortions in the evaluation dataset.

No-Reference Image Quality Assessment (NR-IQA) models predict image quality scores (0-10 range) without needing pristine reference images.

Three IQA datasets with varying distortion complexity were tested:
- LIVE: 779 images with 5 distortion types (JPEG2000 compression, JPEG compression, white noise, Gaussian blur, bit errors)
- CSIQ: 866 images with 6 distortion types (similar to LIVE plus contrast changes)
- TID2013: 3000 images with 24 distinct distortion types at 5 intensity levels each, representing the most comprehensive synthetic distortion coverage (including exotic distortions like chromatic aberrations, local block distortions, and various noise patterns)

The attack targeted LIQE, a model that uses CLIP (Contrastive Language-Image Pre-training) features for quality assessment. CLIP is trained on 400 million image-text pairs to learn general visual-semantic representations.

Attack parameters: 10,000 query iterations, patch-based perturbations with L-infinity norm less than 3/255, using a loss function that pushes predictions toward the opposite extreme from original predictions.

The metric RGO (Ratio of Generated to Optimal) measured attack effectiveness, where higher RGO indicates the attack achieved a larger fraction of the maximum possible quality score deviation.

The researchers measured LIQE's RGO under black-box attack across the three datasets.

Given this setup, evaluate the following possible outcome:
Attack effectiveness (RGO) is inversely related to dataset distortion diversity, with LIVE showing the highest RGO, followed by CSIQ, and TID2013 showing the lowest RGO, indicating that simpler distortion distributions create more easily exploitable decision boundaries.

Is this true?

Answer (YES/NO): NO